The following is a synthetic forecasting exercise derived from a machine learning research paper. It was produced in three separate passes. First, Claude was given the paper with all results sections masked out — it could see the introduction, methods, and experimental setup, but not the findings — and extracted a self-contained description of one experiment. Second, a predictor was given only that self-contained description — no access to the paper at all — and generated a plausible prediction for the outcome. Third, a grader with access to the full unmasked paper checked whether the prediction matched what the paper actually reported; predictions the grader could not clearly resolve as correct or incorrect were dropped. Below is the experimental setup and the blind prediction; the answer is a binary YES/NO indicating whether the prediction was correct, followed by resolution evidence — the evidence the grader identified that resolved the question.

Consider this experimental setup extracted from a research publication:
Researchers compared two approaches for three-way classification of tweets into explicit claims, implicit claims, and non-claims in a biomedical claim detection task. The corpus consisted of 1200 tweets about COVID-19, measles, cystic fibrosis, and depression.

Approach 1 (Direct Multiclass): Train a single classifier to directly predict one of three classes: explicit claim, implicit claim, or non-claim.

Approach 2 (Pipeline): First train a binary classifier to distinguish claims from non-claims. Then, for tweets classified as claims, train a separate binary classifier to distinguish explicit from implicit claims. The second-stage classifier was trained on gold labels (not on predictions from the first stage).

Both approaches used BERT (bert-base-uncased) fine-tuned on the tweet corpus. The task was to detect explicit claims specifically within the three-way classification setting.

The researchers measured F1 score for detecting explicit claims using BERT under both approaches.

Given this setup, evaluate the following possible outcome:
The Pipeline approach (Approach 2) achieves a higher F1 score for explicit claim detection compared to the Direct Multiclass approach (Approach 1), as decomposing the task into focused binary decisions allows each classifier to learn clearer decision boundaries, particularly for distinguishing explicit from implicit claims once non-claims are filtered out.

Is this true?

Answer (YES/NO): YES